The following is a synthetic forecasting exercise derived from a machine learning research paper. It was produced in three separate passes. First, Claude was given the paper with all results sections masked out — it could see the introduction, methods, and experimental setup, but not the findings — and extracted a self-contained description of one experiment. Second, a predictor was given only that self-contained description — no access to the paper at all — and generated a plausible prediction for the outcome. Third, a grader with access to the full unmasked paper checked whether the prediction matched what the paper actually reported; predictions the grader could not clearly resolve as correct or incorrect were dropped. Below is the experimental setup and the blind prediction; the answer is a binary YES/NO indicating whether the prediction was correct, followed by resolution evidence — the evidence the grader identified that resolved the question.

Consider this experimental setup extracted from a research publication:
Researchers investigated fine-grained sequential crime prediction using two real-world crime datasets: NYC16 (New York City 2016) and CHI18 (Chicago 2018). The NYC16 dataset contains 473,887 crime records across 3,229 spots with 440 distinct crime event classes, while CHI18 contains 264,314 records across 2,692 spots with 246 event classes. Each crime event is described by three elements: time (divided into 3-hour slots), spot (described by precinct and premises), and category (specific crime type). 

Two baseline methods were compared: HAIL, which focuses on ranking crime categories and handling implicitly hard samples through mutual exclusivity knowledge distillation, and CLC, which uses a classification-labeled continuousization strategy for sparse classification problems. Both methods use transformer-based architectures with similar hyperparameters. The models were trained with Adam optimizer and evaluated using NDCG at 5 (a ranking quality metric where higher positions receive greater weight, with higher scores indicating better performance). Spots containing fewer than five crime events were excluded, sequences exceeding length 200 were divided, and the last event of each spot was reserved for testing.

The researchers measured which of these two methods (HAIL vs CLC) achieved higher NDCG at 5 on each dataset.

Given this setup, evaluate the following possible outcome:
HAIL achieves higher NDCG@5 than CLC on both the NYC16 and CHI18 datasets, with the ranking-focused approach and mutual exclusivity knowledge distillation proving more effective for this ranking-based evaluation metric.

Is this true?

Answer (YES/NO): NO